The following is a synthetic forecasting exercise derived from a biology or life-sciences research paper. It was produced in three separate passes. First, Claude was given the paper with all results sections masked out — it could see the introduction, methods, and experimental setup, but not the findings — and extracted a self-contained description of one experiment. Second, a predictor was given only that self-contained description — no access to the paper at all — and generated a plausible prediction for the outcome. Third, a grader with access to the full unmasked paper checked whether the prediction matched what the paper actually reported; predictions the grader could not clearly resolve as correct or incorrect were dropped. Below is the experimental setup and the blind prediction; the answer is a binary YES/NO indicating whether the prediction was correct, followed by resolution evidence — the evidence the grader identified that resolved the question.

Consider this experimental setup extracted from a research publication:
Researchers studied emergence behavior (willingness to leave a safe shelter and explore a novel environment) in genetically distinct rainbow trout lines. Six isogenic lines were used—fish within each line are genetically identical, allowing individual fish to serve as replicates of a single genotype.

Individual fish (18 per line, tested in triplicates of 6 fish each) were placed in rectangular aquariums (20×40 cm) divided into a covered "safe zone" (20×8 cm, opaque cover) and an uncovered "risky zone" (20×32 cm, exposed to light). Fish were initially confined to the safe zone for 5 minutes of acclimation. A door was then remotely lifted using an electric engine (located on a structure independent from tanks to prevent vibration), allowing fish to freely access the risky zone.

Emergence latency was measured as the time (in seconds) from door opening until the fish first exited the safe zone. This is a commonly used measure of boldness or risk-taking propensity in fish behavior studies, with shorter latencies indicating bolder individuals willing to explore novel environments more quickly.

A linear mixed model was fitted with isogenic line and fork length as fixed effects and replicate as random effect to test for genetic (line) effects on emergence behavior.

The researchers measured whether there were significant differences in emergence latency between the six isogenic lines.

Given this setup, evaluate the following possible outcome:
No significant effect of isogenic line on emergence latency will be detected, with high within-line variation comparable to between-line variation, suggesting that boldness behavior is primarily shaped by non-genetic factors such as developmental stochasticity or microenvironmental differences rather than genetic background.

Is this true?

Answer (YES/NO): NO